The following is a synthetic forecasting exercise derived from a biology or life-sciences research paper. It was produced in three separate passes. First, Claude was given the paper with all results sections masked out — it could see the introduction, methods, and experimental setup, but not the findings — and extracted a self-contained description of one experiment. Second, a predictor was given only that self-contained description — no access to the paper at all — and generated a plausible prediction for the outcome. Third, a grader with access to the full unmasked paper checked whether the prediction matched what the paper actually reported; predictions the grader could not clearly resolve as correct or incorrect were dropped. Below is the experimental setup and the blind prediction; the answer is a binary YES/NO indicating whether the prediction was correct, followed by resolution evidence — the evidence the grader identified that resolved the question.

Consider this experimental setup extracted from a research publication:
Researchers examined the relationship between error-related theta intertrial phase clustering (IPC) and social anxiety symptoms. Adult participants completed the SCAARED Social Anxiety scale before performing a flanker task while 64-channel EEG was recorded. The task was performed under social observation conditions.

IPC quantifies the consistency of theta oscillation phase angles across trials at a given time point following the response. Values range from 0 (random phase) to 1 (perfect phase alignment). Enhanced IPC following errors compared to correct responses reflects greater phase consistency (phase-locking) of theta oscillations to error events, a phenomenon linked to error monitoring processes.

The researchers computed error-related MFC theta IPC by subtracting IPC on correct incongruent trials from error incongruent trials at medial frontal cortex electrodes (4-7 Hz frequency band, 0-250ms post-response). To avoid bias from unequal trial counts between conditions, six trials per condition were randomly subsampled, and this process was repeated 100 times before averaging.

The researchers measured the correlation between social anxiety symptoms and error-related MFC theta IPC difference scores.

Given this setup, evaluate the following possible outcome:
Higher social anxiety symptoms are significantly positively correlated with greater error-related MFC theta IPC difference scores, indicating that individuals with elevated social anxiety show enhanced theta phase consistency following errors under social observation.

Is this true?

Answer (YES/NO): YES